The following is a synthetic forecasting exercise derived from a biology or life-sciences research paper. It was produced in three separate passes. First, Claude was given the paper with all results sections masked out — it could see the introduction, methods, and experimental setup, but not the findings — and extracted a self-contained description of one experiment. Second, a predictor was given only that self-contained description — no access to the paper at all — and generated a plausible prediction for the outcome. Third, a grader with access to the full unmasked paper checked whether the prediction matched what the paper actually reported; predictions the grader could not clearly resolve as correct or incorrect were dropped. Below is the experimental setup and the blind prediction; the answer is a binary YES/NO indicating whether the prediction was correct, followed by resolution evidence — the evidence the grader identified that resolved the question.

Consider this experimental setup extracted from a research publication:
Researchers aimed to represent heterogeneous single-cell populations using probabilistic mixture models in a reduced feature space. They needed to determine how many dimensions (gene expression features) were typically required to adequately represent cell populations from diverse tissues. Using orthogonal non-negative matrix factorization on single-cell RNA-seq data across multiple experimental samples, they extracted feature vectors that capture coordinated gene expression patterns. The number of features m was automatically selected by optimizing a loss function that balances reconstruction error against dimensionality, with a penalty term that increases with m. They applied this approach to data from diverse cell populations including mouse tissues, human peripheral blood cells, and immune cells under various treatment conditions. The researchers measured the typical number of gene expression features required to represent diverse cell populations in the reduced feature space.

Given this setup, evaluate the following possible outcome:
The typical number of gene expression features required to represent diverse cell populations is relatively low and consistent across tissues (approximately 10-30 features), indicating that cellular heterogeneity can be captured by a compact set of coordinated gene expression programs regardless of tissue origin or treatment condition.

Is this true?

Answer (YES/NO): NO